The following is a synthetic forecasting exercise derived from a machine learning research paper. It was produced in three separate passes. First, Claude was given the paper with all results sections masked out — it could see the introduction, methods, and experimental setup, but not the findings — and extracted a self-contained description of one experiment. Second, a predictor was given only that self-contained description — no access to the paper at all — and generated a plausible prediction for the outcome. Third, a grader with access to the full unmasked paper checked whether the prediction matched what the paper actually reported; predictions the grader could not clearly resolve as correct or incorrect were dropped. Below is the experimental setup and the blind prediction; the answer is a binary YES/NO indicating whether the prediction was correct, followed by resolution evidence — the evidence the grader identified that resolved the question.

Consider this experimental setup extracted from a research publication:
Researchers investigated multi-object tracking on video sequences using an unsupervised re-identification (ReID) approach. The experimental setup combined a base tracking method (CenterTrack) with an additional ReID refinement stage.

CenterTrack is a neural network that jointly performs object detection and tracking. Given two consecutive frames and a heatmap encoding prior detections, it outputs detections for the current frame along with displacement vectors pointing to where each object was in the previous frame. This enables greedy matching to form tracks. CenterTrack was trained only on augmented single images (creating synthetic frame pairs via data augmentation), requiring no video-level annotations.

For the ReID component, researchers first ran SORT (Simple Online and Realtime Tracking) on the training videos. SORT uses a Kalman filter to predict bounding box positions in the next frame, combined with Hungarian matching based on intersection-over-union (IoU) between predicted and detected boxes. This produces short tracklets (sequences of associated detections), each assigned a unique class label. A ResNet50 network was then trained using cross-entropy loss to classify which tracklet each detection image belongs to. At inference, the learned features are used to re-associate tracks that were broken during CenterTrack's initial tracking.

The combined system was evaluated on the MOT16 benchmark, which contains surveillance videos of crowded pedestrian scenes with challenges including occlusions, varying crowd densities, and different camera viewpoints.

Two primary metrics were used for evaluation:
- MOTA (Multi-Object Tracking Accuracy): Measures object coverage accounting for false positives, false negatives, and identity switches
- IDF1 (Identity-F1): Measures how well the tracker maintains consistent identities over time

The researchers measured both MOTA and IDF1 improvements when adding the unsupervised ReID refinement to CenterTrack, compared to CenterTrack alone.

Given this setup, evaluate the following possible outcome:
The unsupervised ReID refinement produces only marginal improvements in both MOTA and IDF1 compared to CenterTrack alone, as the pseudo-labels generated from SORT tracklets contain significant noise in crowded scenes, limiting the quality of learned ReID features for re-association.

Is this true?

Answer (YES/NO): NO